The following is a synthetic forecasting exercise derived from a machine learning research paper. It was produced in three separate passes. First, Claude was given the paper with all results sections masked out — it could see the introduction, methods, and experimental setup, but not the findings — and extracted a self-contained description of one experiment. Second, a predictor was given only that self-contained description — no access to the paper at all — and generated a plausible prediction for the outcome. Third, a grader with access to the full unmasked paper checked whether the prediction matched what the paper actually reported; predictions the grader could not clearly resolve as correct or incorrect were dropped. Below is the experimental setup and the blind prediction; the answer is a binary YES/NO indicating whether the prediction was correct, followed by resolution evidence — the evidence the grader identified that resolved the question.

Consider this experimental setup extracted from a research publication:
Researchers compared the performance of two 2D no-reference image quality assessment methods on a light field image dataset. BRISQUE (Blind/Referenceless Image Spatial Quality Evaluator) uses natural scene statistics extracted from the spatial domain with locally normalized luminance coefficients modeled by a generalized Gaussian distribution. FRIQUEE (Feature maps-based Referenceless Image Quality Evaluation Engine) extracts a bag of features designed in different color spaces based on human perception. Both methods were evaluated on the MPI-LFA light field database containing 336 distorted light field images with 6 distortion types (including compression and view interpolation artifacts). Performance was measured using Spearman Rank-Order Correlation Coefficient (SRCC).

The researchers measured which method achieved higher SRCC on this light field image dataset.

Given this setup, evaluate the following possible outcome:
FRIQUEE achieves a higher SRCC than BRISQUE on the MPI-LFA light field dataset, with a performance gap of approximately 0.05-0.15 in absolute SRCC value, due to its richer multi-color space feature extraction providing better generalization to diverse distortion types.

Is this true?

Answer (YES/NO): NO